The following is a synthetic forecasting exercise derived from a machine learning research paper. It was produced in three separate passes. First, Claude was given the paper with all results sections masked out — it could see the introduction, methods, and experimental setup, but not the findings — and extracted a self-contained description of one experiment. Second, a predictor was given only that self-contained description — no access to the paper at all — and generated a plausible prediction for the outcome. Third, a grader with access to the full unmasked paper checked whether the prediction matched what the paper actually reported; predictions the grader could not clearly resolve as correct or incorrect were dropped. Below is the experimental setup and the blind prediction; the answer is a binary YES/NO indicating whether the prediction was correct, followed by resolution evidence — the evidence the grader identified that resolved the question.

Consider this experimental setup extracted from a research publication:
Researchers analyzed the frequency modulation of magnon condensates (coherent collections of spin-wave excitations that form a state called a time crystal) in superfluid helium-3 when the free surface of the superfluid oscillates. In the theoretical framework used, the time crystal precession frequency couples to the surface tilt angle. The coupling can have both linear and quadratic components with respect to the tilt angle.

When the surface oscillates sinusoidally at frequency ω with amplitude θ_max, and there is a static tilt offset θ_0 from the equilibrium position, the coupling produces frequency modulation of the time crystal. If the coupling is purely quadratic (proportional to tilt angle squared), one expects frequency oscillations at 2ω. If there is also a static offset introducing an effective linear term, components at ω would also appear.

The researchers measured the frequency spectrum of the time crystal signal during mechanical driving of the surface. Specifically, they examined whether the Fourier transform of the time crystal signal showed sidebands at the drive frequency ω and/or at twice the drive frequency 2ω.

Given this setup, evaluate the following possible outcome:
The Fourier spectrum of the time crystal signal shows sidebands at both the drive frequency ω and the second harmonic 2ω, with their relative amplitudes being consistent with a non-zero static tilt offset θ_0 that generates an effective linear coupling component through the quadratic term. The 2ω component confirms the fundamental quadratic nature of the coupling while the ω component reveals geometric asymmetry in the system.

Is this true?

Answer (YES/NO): YES